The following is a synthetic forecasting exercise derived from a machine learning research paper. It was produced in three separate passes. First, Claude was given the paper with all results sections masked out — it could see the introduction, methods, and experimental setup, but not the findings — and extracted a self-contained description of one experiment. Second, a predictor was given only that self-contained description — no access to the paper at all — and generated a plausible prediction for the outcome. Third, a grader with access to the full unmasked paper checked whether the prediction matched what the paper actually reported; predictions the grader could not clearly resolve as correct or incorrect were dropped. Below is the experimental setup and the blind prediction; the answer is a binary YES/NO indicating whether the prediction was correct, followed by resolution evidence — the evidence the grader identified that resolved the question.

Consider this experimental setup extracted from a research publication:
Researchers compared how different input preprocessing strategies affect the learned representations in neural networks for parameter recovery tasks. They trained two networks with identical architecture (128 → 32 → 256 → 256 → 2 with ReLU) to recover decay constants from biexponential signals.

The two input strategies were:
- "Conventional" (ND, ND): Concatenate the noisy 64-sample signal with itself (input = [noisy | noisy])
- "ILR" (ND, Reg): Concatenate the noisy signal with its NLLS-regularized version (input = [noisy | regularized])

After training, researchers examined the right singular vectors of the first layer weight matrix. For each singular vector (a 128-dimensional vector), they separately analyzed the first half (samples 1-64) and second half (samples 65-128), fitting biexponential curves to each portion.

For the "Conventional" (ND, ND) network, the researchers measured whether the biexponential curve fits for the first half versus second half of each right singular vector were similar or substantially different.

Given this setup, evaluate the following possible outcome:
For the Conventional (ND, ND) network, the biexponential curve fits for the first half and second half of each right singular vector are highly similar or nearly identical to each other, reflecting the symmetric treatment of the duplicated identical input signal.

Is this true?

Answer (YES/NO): YES